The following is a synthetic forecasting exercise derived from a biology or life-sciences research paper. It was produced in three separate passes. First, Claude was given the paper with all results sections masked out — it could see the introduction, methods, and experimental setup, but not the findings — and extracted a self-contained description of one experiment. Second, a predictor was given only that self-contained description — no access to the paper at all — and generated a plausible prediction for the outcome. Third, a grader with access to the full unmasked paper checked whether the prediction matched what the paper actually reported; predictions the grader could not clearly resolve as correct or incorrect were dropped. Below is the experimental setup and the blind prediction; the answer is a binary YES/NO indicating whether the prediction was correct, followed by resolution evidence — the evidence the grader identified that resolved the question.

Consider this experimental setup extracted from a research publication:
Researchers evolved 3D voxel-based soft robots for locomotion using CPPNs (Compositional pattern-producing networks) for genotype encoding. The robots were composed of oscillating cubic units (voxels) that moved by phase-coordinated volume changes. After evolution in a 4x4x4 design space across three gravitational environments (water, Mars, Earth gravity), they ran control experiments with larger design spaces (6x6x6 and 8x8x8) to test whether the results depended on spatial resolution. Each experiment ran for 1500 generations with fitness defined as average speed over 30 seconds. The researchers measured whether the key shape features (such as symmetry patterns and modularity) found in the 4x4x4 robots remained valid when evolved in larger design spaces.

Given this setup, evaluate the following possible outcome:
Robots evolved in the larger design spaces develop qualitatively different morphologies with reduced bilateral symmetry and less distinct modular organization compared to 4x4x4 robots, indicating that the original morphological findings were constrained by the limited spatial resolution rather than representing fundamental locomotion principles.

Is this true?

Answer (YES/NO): NO